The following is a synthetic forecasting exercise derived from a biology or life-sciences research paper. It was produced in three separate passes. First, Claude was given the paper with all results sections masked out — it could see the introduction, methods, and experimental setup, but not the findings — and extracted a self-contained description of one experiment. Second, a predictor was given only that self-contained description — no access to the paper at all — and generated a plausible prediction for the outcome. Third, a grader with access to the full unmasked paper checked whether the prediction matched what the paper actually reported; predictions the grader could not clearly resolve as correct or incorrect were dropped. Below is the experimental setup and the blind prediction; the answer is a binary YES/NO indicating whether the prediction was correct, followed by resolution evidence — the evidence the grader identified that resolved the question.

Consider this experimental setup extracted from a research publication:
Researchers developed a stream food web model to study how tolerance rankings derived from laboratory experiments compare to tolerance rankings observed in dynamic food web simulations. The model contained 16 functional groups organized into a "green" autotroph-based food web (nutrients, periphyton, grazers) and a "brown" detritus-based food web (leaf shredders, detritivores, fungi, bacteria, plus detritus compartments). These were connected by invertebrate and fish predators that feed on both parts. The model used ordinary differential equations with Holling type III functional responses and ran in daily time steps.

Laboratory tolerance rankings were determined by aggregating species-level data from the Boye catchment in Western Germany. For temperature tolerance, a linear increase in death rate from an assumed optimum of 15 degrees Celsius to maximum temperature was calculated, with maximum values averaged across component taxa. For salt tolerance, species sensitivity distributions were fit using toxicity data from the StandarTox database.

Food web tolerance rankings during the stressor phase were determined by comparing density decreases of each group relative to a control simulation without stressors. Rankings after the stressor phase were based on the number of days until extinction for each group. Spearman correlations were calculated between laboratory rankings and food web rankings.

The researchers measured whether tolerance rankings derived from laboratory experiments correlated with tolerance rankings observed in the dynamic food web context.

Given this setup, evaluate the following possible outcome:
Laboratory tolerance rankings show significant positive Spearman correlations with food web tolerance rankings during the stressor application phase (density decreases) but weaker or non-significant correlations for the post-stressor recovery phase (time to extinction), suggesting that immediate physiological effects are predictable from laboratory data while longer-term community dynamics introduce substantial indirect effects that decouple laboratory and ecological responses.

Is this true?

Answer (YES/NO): NO